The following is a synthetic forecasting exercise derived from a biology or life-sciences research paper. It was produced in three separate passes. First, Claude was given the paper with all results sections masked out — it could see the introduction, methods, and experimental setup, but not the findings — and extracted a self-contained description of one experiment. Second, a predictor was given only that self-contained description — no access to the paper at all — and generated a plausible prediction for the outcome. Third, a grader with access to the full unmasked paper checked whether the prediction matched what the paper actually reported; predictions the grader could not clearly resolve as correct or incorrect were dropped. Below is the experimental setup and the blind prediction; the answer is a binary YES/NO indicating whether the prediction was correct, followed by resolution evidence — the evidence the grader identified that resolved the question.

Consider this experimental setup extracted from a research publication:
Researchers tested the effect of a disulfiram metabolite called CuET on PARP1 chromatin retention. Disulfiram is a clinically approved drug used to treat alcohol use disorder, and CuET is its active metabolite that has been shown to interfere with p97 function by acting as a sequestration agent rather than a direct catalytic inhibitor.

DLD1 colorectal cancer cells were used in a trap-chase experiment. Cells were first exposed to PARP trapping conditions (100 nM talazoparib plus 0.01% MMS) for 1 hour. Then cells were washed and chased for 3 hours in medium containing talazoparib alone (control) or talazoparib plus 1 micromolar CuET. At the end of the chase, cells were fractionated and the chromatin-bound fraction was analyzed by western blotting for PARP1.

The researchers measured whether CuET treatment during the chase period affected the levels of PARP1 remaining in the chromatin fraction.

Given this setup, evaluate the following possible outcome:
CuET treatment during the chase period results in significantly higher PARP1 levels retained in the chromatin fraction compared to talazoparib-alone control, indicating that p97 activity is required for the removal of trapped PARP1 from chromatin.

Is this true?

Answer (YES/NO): YES